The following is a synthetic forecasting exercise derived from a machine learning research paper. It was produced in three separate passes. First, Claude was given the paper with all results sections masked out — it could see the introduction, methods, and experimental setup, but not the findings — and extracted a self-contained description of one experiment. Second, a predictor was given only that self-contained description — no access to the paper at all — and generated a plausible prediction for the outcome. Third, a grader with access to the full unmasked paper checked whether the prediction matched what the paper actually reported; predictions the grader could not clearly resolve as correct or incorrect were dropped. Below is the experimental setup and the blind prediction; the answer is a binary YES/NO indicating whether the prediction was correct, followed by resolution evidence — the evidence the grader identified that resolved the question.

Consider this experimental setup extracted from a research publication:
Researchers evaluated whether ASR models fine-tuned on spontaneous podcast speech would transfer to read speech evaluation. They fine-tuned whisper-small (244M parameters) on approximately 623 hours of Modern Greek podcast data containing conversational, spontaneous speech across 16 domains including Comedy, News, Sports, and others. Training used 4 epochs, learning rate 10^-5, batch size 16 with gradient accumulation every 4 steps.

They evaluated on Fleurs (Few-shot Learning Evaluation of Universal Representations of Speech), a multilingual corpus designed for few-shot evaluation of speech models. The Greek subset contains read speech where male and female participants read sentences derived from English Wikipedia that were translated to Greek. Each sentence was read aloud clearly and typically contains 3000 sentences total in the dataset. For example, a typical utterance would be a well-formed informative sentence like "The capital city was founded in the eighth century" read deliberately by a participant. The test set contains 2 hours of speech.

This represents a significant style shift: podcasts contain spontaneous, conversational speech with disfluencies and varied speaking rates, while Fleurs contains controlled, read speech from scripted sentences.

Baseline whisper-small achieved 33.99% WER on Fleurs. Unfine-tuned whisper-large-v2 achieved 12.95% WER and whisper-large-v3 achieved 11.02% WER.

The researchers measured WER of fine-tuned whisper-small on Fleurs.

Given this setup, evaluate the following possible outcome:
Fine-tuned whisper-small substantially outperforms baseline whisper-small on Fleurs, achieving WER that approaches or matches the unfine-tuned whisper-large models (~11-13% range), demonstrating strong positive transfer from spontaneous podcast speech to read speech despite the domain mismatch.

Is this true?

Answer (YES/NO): NO